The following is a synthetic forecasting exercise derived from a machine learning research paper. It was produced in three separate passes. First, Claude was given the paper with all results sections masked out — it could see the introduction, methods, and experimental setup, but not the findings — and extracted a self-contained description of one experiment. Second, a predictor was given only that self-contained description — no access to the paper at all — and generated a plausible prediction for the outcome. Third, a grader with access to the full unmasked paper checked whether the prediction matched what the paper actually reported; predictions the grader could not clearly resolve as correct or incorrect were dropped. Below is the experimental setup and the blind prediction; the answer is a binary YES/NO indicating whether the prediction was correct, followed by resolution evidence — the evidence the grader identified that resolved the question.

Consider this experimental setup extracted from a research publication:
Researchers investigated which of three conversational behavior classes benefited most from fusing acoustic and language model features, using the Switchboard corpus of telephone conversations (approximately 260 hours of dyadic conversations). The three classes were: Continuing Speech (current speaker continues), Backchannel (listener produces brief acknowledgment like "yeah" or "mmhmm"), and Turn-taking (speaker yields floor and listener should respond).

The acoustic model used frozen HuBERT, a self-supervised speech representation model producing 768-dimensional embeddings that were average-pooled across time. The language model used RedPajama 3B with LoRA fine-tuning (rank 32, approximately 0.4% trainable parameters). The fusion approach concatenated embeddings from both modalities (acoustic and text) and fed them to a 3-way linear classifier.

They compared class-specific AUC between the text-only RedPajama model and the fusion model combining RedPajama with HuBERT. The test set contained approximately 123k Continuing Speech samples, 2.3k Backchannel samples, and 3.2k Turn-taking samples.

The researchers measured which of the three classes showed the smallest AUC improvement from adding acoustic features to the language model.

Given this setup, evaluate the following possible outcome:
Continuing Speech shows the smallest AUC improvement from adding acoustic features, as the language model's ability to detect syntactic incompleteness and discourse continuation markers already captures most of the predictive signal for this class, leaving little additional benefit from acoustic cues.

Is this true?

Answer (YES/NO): NO